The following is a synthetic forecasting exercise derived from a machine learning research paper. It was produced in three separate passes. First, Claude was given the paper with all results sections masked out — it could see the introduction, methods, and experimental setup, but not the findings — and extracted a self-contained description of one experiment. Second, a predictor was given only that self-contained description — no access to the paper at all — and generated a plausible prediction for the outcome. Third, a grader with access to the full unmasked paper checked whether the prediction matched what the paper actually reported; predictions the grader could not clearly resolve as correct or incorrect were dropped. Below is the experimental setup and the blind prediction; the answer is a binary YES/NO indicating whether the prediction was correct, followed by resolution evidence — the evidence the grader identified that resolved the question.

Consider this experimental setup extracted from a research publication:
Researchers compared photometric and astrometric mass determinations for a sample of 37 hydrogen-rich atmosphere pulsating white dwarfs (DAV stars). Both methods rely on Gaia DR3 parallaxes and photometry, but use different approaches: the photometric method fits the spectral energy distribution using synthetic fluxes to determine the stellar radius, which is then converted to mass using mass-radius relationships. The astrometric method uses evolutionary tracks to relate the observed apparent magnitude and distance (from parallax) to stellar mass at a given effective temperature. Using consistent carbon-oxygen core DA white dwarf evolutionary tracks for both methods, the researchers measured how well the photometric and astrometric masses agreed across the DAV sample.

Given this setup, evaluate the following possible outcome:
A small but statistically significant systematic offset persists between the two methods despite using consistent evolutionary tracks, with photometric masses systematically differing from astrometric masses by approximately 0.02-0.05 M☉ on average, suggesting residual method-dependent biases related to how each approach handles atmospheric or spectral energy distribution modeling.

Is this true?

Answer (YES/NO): YES